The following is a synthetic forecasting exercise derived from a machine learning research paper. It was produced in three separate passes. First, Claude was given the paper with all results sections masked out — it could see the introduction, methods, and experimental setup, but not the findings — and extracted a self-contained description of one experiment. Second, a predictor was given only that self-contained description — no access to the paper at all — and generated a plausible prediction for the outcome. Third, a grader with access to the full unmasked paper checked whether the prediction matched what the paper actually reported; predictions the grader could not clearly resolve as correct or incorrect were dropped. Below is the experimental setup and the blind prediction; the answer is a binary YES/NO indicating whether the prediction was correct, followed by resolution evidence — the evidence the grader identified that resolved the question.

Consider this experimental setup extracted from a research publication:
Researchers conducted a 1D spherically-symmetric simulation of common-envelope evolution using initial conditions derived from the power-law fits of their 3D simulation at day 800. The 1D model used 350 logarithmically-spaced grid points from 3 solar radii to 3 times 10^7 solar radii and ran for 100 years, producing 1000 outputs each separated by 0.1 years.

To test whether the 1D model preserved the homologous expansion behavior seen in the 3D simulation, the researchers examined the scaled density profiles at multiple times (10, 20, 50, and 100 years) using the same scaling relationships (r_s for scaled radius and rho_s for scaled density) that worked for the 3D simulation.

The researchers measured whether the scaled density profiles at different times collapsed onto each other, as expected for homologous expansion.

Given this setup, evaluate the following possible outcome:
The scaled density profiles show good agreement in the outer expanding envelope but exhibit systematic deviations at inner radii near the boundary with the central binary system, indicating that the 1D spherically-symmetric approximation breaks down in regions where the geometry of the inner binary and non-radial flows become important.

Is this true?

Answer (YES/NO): YES